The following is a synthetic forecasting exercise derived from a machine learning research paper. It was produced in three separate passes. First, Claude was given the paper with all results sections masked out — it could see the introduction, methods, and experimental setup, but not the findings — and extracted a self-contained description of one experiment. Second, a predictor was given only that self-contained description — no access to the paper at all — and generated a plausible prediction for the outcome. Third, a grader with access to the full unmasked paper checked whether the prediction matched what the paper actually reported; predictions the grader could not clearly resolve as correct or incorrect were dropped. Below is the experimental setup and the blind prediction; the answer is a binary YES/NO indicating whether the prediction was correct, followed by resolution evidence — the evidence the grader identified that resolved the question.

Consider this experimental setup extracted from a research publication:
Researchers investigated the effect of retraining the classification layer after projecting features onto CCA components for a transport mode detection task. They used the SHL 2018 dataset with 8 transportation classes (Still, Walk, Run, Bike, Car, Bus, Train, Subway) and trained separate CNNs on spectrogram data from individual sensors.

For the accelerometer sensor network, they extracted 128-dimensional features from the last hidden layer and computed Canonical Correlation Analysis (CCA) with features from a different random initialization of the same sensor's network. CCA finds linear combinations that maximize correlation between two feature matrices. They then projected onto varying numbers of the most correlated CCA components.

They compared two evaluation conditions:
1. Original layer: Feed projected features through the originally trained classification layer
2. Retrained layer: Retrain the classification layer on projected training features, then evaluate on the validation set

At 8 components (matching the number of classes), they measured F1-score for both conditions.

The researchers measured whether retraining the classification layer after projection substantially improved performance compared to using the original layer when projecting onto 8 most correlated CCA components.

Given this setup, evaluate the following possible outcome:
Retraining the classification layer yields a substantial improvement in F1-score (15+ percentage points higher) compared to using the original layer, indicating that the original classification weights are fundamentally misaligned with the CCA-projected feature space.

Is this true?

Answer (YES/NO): NO